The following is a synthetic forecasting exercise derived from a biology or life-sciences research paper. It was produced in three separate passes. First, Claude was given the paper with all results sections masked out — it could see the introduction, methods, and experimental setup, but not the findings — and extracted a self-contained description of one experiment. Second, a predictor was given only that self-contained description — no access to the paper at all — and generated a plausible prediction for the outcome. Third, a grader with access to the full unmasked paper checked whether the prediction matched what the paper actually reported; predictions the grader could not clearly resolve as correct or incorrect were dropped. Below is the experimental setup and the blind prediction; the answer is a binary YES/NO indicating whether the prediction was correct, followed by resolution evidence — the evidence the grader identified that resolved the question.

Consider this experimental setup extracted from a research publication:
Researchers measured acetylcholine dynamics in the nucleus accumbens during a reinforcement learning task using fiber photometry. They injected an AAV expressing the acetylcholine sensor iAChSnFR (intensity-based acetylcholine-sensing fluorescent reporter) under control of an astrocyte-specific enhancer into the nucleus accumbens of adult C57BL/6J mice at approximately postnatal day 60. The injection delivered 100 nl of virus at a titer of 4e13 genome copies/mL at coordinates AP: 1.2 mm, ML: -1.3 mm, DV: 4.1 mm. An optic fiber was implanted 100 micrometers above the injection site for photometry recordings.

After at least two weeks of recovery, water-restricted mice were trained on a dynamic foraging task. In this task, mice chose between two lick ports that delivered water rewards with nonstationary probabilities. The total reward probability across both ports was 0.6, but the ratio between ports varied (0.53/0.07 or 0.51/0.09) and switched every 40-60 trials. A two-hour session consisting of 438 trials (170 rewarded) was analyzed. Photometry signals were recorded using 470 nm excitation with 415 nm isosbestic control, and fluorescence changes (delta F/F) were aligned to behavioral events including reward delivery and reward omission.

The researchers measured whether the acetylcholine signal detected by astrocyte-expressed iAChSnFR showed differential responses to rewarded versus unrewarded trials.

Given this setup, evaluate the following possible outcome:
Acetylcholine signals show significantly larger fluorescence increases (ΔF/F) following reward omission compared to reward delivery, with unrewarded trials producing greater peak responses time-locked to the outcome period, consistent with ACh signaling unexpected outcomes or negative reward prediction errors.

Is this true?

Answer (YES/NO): NO